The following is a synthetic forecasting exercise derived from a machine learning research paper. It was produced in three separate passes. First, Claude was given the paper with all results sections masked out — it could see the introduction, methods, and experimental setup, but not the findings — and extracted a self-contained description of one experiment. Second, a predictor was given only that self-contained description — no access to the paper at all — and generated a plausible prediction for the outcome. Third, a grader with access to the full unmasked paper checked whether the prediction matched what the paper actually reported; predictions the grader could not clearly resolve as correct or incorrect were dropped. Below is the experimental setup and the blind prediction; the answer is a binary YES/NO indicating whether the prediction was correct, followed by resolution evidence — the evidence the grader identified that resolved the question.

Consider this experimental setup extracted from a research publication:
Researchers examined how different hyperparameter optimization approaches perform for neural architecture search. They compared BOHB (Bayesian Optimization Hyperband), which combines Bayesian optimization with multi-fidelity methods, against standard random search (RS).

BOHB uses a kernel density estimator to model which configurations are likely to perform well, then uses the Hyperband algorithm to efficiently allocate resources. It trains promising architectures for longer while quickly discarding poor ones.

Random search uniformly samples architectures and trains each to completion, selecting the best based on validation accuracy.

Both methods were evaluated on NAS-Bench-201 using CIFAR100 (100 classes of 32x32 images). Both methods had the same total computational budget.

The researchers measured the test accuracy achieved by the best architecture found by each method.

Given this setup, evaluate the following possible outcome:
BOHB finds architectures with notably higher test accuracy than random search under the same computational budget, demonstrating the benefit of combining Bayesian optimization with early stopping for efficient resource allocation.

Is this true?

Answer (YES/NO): NO